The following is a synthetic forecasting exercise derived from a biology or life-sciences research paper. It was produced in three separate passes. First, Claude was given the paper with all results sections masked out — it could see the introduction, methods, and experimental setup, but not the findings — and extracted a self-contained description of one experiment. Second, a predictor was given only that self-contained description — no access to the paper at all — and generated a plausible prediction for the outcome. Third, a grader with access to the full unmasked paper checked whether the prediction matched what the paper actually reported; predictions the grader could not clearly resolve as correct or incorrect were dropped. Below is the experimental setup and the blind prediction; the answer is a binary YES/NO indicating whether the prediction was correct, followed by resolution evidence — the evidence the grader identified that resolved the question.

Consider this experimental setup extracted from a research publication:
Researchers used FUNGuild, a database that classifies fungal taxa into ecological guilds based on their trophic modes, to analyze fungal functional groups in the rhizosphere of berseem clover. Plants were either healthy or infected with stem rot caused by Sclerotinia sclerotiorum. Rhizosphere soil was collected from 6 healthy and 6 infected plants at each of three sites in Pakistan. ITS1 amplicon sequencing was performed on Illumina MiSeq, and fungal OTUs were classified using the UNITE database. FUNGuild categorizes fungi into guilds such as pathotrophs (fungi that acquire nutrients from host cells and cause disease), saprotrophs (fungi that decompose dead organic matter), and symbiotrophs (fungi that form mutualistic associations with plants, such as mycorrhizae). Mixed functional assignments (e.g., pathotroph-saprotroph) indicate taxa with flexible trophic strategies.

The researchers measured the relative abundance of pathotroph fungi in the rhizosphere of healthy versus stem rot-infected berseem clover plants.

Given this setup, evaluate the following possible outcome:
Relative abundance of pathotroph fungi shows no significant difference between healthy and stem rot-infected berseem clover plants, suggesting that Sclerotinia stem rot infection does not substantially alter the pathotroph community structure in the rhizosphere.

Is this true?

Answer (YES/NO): NO